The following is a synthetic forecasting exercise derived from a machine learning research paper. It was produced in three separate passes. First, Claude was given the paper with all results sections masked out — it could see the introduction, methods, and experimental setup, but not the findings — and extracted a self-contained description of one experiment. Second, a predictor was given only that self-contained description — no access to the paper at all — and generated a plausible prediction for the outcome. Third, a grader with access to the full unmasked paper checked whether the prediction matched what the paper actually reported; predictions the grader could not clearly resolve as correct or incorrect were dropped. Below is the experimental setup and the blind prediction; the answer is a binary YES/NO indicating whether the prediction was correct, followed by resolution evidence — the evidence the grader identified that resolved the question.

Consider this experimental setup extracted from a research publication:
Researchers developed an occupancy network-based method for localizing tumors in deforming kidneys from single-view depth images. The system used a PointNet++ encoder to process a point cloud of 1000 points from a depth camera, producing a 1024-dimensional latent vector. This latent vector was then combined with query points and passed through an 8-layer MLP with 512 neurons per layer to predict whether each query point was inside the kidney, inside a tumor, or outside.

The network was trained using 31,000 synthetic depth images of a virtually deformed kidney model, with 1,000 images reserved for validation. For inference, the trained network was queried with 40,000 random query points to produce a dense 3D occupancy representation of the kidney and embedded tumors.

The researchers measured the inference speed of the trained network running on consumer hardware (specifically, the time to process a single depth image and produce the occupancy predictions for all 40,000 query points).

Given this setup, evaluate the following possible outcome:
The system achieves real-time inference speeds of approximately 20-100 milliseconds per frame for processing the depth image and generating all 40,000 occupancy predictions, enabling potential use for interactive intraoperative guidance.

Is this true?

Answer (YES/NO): NO